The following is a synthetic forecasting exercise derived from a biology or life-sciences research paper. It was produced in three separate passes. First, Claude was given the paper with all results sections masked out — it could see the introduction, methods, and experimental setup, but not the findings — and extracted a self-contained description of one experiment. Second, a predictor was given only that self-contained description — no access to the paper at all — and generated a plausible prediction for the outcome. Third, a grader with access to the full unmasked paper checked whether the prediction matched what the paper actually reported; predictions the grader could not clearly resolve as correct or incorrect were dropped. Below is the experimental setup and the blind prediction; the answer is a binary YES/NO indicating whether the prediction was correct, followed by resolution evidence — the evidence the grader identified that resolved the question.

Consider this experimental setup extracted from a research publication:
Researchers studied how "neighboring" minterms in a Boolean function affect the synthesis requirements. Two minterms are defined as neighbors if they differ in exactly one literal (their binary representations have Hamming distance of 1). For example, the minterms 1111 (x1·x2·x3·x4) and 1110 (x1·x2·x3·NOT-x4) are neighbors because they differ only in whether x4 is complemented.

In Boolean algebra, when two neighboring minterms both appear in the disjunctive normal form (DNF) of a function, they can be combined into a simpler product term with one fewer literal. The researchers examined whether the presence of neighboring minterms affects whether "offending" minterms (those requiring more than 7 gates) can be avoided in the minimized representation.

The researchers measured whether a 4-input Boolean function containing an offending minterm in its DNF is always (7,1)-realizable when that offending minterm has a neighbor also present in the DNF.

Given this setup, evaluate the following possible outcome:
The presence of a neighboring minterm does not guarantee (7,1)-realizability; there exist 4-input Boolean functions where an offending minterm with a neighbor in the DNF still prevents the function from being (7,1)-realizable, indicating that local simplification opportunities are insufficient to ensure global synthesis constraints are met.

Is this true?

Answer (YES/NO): NO